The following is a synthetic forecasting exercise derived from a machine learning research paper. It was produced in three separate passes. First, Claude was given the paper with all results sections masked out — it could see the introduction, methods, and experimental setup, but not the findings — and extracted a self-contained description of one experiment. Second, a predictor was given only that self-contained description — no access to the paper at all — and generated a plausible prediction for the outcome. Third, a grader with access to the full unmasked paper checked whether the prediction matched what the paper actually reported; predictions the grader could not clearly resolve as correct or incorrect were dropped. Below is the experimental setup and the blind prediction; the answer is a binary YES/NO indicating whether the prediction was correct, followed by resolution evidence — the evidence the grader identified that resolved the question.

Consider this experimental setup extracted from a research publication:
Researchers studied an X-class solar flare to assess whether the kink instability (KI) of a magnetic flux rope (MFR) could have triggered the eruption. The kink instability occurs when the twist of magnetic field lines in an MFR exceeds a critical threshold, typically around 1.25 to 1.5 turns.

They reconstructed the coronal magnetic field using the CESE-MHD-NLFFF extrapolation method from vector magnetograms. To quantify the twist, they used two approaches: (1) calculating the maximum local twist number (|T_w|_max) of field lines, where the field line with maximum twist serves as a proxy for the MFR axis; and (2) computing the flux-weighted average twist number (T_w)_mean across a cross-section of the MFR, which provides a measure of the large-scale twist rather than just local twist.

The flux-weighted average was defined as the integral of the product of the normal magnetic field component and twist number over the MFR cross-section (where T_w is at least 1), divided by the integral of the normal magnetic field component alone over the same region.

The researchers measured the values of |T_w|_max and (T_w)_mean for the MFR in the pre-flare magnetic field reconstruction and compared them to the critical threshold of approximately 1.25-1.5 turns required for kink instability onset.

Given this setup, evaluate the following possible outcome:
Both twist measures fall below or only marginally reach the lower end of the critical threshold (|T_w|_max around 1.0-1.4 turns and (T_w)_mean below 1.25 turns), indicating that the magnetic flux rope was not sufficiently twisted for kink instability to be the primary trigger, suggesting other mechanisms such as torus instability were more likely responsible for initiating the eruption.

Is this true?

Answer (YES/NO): NO